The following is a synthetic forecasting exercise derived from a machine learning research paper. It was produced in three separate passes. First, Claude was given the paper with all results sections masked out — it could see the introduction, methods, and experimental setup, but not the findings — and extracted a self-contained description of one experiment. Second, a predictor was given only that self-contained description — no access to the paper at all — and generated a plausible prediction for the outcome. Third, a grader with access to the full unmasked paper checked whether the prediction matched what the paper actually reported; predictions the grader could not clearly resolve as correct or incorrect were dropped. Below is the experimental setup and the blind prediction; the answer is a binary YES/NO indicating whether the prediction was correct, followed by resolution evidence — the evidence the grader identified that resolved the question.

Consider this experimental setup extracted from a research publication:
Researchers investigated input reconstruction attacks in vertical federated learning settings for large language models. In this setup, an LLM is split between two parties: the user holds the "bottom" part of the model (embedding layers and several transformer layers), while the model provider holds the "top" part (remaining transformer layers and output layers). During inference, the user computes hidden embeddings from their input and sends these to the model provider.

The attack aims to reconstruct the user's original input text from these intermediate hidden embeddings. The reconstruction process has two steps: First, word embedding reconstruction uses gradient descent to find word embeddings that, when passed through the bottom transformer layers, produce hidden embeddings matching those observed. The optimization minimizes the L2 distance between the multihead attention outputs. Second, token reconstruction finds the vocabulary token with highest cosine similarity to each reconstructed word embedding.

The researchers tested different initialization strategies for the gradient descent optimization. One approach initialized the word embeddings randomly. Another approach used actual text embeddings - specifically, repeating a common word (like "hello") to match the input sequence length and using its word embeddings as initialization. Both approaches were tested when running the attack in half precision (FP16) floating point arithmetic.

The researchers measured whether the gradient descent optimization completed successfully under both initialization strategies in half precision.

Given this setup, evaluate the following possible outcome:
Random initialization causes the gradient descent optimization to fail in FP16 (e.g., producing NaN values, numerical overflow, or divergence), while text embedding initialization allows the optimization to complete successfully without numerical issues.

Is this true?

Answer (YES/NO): YES